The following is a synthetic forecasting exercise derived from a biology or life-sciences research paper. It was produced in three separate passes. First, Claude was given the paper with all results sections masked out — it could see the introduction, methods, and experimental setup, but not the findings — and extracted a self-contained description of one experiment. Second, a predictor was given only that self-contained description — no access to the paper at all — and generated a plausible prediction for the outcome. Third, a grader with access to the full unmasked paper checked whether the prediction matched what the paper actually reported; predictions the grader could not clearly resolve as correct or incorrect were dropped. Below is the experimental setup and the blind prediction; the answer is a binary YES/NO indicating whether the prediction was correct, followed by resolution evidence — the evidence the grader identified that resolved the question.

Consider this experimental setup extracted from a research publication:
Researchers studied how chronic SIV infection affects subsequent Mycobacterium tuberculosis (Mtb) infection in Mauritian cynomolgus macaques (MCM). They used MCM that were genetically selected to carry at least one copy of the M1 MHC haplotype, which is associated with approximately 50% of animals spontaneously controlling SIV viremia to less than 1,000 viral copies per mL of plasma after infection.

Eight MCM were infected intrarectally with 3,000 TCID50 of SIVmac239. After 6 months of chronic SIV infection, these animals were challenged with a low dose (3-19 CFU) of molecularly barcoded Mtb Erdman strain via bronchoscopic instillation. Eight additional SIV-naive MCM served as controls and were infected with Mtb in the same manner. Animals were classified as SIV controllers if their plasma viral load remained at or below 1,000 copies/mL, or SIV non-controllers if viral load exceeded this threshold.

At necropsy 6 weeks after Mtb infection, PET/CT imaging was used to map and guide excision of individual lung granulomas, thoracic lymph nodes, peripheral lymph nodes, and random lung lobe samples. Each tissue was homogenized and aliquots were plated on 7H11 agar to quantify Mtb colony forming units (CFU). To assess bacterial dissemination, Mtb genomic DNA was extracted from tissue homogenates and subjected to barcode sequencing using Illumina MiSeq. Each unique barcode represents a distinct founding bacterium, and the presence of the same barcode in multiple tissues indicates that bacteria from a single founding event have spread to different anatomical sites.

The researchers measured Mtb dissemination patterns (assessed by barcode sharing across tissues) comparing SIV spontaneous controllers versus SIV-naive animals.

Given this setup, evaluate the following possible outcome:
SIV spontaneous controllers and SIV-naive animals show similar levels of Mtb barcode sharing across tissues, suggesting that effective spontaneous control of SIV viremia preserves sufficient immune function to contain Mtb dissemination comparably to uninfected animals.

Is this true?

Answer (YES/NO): NO